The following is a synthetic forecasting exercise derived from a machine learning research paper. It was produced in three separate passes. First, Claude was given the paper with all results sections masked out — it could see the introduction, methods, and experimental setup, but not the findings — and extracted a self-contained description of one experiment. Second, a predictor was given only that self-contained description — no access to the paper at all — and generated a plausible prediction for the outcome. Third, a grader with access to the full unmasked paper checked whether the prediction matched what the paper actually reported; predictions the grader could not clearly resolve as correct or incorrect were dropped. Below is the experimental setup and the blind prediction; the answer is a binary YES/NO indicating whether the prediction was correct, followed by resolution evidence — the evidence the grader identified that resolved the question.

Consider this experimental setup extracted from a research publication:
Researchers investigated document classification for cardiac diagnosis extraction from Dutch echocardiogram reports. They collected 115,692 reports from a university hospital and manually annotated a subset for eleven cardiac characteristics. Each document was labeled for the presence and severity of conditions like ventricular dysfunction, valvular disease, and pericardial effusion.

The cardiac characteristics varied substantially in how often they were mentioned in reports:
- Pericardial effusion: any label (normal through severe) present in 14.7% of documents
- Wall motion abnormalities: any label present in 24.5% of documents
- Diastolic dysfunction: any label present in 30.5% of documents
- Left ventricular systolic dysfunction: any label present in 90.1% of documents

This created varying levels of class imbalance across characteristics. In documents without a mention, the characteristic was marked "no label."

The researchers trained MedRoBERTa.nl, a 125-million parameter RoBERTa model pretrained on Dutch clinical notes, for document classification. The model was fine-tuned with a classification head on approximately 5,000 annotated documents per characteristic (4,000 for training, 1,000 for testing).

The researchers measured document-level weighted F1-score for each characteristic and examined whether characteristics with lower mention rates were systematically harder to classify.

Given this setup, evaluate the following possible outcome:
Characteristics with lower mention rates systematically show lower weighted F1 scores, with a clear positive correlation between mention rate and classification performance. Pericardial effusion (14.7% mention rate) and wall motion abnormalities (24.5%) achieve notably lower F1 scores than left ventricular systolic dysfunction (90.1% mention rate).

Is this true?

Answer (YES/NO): NO